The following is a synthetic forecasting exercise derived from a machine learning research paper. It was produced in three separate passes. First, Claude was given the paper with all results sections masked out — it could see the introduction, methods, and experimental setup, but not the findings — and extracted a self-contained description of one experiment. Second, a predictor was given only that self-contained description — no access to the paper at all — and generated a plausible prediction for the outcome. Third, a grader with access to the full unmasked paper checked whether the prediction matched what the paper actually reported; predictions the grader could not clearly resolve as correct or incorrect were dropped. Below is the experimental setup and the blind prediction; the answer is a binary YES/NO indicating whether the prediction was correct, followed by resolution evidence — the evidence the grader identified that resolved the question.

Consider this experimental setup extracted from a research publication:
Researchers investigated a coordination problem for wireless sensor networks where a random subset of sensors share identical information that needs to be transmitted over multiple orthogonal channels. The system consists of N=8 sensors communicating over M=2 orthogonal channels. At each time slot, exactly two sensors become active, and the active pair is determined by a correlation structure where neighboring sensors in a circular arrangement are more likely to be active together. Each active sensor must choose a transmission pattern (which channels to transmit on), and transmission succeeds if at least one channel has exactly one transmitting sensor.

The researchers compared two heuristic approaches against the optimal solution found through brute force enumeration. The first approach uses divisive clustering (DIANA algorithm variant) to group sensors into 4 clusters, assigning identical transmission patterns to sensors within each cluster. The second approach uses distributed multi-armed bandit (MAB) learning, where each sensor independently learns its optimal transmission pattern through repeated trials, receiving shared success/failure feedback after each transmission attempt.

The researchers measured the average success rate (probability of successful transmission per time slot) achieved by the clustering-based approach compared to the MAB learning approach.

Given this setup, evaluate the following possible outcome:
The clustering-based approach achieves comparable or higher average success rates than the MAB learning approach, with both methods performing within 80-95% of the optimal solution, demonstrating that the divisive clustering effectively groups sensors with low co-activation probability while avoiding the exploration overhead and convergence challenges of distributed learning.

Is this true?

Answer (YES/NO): NO